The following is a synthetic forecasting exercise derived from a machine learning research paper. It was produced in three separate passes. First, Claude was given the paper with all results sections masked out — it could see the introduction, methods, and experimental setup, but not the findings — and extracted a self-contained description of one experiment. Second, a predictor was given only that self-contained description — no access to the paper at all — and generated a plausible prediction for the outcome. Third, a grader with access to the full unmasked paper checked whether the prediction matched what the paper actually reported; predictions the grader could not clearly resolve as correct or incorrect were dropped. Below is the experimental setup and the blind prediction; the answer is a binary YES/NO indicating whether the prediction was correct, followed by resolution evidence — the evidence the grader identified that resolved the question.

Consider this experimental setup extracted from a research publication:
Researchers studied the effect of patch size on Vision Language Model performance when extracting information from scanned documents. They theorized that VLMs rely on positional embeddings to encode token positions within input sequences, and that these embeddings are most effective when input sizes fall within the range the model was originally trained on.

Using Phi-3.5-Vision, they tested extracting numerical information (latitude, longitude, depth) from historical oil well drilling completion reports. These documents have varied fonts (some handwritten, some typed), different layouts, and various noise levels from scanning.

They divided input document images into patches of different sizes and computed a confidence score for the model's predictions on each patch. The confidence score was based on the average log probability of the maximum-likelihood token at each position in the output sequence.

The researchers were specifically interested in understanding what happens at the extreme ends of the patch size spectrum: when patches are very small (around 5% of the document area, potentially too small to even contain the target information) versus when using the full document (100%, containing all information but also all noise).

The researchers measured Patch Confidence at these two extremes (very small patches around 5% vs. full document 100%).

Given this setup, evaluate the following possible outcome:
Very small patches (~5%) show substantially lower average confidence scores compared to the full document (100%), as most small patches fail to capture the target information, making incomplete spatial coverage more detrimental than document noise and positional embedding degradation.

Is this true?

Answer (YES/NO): NO